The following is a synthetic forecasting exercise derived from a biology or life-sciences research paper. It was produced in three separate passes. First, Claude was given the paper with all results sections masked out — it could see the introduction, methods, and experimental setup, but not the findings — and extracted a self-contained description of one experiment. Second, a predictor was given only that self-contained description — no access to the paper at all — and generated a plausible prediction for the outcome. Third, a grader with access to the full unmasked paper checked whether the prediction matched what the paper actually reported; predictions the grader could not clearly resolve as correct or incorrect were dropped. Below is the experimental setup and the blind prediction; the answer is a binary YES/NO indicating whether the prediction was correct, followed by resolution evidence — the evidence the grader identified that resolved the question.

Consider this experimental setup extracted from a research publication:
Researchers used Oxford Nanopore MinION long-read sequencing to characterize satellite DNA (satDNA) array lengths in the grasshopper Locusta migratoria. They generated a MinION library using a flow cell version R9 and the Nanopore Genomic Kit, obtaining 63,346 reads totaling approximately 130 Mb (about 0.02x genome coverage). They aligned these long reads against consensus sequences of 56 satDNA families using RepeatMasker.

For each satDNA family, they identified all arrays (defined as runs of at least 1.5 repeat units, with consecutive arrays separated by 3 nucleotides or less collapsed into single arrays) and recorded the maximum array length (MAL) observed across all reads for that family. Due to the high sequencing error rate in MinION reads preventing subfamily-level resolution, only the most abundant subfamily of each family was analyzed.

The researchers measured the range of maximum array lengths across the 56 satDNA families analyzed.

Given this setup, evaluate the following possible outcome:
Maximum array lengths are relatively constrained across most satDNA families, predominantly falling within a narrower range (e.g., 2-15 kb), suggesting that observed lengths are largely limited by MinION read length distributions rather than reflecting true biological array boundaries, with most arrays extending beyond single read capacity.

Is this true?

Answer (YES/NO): NO